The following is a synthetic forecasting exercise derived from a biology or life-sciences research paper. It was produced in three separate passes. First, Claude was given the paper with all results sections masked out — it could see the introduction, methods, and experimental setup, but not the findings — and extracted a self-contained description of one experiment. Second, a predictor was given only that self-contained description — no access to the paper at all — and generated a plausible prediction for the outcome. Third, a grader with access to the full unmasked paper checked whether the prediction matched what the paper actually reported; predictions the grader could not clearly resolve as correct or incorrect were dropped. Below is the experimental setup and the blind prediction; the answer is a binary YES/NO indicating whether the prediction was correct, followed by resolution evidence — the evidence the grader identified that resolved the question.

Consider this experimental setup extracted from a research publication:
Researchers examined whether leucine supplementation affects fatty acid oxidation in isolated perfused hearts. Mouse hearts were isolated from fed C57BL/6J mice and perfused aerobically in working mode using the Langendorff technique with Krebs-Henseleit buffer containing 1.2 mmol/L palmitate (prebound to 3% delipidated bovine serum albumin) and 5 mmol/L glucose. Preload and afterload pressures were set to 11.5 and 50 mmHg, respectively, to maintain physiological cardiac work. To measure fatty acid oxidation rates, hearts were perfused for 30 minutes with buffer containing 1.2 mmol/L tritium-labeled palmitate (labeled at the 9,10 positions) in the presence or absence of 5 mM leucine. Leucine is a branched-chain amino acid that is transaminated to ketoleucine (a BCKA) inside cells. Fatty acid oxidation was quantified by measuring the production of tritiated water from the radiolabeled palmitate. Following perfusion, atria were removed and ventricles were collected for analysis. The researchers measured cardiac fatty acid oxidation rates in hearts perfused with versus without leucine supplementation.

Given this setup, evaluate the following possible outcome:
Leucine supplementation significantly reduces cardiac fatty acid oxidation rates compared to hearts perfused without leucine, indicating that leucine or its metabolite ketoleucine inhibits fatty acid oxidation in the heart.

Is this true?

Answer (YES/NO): YES